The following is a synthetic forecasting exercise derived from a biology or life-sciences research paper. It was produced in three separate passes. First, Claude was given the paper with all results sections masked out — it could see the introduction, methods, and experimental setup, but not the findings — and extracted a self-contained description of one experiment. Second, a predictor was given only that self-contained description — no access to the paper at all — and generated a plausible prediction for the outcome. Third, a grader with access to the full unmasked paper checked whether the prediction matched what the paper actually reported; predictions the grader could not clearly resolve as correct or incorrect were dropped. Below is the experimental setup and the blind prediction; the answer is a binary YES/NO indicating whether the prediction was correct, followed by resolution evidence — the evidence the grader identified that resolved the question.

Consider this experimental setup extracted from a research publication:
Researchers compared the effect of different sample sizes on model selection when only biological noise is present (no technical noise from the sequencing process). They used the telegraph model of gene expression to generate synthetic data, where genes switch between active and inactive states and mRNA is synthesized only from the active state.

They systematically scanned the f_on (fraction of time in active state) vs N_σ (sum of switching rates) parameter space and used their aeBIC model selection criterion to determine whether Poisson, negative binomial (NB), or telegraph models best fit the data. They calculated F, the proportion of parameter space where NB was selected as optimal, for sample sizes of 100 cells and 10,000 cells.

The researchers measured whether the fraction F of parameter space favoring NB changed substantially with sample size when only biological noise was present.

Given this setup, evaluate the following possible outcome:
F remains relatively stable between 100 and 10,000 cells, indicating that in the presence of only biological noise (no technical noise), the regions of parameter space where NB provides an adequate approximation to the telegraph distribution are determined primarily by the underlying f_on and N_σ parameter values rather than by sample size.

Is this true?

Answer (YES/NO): YES